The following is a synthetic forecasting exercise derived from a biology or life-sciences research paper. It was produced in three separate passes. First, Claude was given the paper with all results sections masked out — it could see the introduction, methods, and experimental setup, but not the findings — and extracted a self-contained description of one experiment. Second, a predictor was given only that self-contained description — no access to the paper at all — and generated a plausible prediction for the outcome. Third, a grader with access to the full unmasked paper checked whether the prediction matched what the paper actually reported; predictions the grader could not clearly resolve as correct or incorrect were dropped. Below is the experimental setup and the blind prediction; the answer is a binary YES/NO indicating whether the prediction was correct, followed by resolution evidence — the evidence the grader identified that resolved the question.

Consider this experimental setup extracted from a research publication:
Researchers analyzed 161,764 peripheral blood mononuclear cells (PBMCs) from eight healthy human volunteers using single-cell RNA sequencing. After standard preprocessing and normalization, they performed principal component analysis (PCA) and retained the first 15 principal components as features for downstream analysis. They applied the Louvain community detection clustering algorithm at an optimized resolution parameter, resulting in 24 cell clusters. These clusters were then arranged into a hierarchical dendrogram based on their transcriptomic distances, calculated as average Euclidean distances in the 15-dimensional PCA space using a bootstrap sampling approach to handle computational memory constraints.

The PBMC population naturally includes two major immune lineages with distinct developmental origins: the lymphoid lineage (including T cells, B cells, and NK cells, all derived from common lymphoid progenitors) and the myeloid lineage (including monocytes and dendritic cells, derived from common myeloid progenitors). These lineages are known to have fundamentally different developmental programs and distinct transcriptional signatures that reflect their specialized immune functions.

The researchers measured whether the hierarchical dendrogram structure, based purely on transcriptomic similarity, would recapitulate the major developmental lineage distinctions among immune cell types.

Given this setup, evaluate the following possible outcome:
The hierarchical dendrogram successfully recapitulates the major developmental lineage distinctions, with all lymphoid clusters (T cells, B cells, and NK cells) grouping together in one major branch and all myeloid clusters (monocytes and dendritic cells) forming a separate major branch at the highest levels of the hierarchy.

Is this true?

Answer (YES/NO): NO